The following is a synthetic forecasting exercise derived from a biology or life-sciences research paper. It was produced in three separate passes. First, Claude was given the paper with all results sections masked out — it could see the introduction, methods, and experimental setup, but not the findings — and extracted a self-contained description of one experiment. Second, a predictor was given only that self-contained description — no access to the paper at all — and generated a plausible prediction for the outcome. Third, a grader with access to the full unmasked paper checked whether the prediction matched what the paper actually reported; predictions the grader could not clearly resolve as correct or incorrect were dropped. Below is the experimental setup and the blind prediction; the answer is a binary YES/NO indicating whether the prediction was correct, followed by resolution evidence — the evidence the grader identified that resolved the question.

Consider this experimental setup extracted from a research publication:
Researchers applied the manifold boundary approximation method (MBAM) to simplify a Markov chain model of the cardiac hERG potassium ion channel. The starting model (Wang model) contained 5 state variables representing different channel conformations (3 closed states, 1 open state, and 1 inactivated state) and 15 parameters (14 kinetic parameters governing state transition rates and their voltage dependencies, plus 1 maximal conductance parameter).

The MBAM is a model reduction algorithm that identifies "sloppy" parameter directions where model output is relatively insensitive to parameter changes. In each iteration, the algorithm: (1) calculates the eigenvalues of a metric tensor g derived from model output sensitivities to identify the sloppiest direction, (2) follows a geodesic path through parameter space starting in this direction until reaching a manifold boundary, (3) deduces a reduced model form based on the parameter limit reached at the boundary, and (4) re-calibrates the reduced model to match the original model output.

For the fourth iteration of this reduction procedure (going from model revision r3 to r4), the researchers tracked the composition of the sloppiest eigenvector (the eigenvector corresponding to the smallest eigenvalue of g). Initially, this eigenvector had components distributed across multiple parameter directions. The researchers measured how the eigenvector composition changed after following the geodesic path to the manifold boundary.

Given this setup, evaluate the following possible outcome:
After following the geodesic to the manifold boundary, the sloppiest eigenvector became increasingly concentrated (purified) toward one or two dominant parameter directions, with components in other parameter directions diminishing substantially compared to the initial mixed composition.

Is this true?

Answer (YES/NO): YES